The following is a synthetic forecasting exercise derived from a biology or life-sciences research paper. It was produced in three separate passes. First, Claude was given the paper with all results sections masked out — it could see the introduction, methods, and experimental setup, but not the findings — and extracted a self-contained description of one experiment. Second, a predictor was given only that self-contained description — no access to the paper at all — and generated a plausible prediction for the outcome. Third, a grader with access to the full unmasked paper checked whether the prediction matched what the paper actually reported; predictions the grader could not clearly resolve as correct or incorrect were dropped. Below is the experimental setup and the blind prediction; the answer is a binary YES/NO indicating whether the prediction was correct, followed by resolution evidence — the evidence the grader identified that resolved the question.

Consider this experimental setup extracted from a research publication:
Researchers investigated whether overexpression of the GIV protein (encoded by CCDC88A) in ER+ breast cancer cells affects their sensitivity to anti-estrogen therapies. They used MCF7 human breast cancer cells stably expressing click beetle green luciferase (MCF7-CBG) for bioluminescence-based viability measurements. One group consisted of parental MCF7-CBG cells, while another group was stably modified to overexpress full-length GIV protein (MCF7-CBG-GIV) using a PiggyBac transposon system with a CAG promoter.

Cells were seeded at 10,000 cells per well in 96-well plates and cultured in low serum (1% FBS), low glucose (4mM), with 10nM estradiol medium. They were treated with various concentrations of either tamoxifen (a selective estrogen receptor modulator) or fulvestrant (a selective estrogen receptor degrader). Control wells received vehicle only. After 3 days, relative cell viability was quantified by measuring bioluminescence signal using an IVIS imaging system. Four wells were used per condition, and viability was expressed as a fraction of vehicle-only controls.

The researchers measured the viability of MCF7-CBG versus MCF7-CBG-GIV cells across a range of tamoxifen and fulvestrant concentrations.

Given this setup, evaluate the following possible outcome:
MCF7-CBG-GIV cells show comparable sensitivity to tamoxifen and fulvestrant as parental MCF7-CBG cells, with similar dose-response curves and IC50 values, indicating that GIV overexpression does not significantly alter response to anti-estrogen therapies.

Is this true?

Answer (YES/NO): NO